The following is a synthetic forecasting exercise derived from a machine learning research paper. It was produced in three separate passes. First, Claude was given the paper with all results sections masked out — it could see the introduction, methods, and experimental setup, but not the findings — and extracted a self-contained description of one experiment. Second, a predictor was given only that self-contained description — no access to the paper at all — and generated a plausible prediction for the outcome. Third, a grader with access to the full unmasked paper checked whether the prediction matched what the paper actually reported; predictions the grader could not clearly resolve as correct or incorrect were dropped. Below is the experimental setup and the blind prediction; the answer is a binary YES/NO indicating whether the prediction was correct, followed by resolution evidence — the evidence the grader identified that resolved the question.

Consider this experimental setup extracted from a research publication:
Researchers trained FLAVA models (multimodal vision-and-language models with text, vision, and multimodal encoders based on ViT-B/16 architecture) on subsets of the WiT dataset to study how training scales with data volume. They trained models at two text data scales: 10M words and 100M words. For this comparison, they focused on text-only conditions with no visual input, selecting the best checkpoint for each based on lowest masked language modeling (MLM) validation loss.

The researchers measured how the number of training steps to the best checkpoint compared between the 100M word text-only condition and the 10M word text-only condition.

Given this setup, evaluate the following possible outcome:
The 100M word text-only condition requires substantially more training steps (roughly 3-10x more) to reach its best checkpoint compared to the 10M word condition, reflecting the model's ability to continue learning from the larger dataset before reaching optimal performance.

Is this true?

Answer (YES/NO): YES